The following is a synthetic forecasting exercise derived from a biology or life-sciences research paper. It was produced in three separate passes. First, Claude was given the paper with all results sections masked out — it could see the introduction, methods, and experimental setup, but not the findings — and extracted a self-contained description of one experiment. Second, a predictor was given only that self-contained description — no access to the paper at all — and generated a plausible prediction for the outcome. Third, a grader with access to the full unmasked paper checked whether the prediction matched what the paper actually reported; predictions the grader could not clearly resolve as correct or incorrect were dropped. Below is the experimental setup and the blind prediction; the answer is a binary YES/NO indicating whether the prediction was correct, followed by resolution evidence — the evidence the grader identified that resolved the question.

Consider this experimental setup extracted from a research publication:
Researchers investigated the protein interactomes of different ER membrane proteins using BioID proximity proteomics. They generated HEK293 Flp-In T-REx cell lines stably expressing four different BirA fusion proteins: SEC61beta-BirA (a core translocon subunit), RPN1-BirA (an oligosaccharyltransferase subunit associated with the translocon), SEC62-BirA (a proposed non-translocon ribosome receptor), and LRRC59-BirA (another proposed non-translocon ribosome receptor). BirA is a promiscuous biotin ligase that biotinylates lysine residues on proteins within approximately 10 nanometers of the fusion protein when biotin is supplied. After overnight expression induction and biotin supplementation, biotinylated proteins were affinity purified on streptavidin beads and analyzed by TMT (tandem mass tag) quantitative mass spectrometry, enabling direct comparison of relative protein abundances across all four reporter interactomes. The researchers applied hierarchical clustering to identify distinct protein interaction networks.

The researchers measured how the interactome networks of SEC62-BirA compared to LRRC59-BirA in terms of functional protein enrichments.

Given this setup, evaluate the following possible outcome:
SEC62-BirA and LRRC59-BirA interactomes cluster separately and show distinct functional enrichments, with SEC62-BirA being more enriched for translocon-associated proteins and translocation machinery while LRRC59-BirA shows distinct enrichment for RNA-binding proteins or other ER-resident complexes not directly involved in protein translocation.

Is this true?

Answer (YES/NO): NO